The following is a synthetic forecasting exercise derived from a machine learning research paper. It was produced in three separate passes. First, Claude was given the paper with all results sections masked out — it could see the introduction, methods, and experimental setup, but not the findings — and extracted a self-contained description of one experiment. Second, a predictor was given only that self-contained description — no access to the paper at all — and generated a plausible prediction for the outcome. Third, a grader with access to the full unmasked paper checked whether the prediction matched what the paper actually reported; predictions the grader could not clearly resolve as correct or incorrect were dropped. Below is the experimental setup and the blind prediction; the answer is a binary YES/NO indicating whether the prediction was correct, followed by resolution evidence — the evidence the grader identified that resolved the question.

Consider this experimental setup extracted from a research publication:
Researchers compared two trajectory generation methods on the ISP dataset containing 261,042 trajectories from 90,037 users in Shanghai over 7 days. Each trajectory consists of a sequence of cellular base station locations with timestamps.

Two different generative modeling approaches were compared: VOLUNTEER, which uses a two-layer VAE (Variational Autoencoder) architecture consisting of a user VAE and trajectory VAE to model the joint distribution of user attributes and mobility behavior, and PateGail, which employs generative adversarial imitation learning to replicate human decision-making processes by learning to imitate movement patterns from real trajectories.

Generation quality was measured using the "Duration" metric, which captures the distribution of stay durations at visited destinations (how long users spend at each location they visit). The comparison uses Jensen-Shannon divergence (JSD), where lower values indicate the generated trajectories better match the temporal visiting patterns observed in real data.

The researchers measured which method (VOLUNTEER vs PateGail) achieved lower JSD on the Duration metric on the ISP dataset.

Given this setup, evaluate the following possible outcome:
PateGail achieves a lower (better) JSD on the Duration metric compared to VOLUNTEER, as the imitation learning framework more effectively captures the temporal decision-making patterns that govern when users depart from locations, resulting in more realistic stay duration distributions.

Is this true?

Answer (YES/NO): YES